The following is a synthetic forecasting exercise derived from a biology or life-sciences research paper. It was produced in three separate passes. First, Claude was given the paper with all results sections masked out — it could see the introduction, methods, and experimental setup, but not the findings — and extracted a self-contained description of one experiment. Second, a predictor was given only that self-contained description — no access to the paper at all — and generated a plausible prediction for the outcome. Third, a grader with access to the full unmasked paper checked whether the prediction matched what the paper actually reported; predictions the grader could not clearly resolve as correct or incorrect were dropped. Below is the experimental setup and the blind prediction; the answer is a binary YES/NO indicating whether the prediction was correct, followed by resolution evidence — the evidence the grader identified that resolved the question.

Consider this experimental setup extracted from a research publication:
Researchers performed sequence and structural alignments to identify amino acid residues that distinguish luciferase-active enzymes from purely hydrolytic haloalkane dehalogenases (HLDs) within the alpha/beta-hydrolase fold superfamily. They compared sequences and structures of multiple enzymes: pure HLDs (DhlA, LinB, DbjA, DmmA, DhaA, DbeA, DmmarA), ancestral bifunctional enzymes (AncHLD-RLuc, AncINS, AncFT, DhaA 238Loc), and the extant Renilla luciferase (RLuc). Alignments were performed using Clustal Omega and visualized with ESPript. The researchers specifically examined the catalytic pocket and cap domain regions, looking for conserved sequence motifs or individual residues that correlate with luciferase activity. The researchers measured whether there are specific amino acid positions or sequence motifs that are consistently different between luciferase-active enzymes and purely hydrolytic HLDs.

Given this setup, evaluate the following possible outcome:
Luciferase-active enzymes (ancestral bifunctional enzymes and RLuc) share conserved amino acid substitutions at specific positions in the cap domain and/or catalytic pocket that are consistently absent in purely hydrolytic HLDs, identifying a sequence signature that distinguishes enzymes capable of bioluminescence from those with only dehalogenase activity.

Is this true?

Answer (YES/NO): YES